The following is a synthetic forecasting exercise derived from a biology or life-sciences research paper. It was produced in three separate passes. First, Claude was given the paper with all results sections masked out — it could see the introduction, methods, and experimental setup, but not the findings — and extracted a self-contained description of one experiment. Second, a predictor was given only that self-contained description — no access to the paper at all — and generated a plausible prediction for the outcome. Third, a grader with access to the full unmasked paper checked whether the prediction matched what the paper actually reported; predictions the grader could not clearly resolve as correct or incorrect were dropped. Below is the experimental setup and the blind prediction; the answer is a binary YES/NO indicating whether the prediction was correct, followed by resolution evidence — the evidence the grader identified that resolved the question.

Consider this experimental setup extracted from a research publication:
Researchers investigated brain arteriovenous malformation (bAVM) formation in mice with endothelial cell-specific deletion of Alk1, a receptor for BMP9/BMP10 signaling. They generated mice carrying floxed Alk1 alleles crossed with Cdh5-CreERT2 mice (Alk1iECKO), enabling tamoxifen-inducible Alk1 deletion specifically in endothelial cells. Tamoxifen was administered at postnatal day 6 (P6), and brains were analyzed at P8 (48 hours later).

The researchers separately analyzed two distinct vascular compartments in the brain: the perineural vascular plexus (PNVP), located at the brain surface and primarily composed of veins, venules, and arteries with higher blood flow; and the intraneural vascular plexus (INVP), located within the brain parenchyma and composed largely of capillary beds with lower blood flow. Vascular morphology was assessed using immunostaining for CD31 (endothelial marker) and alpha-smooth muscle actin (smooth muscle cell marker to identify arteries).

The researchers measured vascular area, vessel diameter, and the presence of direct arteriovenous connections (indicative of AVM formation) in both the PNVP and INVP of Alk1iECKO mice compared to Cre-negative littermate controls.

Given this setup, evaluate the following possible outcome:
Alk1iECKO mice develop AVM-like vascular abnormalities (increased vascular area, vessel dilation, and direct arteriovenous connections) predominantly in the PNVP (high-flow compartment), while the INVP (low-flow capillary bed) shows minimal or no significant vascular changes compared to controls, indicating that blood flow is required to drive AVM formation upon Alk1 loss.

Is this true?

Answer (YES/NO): YES